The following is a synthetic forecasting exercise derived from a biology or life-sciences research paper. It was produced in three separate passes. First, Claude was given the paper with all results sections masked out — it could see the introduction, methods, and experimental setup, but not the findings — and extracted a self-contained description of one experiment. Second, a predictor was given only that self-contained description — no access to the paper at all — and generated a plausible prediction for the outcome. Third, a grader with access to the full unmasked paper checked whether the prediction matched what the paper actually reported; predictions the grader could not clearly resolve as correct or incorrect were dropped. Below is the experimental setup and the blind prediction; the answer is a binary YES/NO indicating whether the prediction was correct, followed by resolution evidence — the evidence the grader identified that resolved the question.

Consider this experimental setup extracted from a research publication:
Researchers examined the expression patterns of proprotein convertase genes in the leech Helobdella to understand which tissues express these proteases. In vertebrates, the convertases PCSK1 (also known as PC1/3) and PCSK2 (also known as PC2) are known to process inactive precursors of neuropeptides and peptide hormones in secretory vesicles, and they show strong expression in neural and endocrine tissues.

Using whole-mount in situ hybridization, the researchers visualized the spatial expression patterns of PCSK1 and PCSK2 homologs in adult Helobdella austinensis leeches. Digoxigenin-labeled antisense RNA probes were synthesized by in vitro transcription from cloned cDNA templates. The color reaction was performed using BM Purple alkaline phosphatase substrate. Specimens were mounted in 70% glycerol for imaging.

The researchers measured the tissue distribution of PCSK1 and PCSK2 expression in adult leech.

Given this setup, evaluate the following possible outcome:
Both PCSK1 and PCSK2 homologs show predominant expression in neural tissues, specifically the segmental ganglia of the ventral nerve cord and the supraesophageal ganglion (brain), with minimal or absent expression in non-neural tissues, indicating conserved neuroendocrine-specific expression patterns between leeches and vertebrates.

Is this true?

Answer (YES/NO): NO